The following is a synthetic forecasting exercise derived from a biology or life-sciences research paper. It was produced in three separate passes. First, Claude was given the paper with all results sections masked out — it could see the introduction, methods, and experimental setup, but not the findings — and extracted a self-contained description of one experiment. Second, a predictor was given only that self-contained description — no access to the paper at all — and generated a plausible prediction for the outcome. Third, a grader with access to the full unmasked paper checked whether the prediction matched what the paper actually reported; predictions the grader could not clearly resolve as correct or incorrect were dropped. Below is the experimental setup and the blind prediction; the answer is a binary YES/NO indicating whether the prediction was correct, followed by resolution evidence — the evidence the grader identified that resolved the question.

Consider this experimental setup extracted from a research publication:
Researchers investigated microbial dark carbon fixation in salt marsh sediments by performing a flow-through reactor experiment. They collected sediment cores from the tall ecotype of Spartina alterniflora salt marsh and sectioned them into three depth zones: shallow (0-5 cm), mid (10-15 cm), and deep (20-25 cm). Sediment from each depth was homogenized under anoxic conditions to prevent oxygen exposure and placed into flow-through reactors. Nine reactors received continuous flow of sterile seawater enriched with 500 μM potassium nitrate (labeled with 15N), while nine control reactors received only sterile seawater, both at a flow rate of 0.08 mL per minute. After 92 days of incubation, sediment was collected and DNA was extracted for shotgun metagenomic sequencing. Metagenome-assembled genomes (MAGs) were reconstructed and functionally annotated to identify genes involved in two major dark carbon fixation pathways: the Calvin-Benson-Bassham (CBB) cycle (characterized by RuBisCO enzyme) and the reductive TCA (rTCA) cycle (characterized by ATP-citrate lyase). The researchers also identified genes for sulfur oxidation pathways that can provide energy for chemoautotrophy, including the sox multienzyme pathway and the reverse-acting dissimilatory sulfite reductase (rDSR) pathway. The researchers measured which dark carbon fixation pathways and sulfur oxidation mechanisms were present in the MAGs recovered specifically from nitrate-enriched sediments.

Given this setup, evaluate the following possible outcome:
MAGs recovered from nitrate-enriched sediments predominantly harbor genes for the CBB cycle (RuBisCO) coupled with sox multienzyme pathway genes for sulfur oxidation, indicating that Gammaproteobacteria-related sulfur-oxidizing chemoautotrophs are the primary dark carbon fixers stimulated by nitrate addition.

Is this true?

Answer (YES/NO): YES